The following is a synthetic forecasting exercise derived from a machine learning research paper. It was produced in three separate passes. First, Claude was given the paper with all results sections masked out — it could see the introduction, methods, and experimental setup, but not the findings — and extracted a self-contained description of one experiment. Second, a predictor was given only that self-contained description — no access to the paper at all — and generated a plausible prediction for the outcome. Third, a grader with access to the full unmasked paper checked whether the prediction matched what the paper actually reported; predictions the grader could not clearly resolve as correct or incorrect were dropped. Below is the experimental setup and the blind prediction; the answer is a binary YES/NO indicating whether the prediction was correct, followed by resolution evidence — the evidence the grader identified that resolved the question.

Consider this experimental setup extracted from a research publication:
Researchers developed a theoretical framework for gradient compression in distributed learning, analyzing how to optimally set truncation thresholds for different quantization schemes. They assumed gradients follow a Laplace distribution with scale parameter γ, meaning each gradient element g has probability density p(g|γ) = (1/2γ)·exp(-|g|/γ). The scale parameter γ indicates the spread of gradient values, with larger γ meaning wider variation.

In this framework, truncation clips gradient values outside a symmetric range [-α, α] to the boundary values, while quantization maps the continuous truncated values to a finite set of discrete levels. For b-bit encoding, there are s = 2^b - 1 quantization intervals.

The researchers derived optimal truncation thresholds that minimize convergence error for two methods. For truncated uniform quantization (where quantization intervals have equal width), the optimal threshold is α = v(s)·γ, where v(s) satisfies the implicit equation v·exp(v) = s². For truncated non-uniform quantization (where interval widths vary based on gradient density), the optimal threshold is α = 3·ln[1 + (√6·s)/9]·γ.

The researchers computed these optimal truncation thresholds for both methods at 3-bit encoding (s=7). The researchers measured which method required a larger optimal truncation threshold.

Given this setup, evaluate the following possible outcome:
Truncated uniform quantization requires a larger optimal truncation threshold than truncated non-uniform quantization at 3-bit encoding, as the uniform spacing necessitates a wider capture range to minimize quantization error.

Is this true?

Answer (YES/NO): NO